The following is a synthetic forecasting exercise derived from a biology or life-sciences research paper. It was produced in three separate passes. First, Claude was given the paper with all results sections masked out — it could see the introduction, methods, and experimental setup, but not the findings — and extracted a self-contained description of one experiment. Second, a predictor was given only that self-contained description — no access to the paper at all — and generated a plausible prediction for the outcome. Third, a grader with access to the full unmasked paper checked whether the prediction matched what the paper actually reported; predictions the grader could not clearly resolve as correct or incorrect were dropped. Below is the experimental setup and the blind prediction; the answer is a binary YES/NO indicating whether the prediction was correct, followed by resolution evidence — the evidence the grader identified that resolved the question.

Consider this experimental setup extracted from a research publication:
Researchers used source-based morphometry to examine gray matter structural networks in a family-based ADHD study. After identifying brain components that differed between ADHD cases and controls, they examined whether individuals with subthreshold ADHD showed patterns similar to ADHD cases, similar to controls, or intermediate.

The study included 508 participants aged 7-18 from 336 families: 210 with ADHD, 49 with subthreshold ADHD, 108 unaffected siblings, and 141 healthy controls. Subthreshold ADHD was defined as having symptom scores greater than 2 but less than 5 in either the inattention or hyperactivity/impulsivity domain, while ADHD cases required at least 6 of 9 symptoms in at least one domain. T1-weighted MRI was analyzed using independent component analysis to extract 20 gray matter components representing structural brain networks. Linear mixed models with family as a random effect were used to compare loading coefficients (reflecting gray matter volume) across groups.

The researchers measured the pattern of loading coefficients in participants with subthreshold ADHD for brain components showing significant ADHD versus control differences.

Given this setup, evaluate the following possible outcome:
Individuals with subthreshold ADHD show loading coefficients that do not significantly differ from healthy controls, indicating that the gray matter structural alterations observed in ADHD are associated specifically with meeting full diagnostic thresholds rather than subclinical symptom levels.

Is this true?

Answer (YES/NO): NO